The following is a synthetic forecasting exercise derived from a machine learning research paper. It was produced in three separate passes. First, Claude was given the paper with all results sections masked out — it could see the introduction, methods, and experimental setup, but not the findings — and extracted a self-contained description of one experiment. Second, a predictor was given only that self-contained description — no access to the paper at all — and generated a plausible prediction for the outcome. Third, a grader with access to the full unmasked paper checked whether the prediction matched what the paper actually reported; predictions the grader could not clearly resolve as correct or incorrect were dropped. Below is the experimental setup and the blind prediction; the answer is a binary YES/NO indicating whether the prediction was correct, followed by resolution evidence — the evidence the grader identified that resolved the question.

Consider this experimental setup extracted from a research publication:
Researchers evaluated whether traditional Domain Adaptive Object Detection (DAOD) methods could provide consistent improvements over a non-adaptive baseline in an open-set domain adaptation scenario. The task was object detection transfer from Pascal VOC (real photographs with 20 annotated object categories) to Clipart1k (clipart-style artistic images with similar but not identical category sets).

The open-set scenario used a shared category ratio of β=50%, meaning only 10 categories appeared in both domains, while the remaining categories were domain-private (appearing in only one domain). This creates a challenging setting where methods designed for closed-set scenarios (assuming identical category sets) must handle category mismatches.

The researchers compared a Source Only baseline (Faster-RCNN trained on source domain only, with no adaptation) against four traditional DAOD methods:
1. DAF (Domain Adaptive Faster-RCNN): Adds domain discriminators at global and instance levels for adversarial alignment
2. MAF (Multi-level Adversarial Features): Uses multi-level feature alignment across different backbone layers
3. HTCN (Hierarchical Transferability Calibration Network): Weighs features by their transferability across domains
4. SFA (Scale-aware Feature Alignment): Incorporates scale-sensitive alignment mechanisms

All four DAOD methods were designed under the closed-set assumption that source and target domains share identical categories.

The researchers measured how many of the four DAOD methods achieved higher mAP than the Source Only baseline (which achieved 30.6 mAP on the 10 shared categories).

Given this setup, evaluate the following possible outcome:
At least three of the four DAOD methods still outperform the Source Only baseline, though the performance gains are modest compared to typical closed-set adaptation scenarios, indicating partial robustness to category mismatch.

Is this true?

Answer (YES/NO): NO